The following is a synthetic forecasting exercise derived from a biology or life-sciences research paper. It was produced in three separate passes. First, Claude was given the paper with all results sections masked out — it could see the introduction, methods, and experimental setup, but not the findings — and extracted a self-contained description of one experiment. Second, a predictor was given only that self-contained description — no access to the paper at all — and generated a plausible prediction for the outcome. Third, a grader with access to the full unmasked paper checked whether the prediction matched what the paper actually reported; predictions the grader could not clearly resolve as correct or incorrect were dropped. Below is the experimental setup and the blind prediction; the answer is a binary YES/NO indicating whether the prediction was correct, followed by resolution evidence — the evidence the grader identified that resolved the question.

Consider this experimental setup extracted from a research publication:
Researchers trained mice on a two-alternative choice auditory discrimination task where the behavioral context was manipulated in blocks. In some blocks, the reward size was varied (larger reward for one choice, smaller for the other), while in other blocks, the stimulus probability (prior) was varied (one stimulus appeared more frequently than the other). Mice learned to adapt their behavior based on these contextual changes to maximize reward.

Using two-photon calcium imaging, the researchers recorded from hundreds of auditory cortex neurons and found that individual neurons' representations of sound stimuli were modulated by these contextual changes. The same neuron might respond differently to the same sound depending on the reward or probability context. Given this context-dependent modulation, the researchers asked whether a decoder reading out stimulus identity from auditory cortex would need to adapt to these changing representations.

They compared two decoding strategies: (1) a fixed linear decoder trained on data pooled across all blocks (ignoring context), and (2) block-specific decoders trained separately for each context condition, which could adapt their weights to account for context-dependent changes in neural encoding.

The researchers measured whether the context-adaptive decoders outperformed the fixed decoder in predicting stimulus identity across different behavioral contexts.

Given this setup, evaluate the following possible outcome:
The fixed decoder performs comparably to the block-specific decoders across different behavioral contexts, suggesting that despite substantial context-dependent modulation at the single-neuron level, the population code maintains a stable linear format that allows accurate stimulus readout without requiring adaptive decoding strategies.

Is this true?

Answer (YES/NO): YES